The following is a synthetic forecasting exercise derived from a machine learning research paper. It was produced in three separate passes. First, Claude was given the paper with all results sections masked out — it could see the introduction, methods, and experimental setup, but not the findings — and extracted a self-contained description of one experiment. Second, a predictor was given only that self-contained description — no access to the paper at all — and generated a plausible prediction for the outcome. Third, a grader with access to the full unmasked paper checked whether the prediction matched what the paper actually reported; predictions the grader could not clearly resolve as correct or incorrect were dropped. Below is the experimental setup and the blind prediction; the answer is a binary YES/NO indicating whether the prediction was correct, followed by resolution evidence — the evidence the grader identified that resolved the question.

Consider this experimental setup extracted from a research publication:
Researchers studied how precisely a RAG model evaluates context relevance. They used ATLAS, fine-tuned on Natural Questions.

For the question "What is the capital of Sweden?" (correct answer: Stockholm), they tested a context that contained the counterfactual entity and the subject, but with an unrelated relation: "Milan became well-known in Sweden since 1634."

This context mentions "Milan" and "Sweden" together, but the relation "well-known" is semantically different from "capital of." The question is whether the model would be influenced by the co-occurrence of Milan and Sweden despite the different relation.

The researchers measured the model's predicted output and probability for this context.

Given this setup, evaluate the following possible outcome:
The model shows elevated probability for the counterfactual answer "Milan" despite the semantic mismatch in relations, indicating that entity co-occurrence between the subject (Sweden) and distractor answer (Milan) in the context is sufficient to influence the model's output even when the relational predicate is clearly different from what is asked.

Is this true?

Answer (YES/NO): YES